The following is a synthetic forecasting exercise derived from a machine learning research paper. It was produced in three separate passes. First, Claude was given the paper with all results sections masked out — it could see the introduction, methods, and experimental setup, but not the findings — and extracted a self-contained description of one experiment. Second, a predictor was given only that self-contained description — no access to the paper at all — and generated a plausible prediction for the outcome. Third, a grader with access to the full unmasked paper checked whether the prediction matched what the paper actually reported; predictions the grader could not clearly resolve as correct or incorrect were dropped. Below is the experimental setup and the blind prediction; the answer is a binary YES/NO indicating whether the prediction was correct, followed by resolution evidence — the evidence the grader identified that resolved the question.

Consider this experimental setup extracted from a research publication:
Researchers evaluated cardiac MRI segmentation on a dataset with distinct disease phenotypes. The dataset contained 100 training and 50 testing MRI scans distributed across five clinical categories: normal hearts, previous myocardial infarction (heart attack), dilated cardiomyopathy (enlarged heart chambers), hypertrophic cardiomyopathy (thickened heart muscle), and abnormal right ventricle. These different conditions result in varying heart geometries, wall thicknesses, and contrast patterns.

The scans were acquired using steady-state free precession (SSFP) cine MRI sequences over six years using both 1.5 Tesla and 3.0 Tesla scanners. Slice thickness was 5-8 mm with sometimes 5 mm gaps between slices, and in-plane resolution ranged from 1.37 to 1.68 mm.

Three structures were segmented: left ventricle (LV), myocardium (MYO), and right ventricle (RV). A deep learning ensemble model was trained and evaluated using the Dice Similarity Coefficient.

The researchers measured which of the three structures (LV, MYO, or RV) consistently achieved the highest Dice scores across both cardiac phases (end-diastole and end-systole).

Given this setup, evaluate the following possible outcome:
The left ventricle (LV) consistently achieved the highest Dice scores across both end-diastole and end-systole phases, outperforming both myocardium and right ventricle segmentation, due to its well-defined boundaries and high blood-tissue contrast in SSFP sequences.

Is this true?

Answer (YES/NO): YES